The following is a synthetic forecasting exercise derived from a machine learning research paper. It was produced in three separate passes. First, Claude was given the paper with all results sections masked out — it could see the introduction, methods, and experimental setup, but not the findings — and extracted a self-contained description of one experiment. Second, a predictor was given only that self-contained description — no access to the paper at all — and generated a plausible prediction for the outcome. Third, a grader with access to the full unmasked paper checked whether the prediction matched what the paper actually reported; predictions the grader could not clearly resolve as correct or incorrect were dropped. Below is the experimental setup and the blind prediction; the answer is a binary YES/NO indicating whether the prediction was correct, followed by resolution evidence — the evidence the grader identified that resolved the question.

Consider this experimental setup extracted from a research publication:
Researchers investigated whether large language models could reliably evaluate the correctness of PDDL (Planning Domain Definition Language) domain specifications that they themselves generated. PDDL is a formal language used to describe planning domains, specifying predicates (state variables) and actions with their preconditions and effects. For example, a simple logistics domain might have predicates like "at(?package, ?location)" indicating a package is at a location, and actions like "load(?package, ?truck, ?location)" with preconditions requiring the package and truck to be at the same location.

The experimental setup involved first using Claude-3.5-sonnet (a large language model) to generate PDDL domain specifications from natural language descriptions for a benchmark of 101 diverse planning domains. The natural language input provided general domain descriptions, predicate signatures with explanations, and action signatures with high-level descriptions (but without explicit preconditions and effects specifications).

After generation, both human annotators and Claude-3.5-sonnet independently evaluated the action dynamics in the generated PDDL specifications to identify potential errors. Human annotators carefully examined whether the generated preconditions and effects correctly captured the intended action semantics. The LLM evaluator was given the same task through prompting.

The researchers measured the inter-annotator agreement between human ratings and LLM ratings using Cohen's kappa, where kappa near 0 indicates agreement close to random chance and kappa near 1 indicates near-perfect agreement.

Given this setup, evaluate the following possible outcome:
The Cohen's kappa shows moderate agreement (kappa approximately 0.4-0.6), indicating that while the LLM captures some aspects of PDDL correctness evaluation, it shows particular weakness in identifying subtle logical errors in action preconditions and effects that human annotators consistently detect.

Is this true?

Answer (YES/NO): NO